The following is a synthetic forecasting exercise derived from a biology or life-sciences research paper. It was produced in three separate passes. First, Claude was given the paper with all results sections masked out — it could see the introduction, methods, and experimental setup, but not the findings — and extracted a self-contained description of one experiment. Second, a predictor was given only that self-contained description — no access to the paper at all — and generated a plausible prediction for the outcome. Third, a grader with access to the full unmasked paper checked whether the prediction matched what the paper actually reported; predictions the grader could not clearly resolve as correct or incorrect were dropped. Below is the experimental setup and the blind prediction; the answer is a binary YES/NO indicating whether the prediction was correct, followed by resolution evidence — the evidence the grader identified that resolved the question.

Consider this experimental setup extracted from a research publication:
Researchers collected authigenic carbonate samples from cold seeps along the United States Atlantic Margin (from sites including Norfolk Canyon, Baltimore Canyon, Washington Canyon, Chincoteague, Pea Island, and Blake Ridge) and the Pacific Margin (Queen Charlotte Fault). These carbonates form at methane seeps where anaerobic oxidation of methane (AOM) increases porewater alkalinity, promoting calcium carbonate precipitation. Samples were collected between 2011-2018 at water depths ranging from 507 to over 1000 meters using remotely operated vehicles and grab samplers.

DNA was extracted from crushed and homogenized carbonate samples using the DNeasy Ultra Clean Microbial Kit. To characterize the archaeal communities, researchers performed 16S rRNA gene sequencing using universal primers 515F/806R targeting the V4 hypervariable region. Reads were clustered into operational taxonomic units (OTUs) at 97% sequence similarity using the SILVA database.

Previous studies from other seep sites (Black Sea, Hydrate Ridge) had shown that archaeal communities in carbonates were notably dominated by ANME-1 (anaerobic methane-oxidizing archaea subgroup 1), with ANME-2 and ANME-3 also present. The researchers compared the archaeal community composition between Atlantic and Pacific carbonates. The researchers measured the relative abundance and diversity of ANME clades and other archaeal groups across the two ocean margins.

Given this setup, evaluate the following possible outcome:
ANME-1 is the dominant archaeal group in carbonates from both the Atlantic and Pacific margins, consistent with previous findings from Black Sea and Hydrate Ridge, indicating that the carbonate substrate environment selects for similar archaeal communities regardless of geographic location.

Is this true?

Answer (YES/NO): NO